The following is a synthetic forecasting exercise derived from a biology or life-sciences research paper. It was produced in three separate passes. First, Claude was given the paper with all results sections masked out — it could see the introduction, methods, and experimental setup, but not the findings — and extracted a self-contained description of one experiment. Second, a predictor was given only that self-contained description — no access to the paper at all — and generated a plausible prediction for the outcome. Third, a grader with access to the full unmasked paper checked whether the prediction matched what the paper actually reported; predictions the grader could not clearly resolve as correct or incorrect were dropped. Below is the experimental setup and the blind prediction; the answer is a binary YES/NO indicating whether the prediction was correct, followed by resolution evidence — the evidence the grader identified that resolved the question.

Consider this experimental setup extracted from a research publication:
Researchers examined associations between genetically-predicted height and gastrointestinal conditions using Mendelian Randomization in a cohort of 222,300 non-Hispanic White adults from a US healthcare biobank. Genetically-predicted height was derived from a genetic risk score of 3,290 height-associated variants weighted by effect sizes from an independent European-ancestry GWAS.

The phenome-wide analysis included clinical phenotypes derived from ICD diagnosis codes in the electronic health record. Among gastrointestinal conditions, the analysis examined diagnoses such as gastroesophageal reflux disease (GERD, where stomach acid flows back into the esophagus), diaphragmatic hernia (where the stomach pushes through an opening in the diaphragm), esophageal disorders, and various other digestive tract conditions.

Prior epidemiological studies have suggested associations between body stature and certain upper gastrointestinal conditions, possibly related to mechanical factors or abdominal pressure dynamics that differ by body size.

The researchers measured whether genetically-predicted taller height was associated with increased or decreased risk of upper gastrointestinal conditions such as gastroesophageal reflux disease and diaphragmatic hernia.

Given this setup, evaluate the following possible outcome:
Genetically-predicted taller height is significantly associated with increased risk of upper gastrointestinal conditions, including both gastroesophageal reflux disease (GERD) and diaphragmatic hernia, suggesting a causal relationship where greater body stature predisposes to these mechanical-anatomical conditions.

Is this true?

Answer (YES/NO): NO